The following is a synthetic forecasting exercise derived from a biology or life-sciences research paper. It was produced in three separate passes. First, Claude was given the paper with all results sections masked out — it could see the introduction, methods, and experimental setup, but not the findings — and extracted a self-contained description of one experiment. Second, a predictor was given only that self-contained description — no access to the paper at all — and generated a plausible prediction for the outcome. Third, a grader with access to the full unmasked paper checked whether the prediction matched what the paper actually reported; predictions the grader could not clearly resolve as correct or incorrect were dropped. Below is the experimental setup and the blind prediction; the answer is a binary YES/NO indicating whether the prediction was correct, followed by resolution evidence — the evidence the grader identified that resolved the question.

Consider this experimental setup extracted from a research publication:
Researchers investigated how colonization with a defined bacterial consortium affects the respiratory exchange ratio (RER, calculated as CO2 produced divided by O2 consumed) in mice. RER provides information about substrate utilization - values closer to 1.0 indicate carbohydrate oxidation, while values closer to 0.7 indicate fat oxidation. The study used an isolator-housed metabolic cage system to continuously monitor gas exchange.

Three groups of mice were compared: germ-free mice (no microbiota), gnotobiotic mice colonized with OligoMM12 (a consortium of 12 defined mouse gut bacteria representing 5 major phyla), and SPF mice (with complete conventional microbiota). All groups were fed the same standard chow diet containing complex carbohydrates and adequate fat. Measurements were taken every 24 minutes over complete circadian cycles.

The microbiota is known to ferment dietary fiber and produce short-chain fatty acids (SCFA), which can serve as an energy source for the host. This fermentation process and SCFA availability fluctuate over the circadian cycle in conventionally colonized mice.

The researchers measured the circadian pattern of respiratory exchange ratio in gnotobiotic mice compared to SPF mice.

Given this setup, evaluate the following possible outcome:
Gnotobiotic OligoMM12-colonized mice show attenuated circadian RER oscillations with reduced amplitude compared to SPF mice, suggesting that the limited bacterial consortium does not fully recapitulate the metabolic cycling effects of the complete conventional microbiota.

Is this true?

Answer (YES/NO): NO